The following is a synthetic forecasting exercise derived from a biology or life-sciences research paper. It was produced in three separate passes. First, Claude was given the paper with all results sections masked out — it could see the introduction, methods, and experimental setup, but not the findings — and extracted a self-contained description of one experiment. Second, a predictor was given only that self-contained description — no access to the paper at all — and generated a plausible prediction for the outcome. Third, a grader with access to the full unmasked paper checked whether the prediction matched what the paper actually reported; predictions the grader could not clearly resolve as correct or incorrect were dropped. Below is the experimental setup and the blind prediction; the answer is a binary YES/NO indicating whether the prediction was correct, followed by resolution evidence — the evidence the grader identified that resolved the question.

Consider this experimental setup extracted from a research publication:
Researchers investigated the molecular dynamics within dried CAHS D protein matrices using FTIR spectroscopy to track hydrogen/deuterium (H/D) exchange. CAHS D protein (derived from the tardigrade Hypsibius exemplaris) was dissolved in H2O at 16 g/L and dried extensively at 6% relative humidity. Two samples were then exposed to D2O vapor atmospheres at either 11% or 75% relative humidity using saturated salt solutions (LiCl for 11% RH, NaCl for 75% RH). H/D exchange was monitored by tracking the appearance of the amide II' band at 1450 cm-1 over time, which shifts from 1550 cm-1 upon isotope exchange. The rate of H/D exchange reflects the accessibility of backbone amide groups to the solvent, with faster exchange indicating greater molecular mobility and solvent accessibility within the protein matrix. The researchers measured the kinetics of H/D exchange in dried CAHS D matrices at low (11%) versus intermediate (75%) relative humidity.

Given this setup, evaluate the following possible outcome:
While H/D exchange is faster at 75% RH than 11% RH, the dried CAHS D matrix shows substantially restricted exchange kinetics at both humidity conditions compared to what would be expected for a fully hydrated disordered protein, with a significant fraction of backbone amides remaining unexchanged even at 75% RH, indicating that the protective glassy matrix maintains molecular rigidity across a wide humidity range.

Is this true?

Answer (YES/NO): NO